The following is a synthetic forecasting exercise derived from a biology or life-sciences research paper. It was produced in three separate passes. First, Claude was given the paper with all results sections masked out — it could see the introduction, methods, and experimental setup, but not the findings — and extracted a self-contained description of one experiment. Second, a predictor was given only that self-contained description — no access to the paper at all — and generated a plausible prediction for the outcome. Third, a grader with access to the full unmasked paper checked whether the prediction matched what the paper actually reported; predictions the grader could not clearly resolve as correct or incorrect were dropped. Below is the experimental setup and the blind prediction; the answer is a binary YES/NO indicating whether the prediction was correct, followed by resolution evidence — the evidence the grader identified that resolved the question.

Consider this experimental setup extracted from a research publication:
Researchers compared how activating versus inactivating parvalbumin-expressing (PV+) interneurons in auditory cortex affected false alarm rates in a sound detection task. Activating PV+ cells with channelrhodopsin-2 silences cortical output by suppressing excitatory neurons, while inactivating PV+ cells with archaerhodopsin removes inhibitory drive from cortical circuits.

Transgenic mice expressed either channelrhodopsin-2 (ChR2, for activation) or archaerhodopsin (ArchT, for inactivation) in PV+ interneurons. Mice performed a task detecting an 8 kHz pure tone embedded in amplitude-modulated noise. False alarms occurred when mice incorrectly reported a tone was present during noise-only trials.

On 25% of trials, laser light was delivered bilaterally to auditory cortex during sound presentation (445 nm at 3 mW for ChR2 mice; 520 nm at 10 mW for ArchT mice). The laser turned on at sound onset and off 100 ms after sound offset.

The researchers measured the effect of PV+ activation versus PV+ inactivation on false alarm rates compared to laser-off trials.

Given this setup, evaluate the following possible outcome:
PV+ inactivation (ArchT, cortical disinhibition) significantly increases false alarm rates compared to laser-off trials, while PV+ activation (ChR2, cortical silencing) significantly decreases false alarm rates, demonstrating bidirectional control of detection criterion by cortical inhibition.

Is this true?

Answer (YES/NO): NO